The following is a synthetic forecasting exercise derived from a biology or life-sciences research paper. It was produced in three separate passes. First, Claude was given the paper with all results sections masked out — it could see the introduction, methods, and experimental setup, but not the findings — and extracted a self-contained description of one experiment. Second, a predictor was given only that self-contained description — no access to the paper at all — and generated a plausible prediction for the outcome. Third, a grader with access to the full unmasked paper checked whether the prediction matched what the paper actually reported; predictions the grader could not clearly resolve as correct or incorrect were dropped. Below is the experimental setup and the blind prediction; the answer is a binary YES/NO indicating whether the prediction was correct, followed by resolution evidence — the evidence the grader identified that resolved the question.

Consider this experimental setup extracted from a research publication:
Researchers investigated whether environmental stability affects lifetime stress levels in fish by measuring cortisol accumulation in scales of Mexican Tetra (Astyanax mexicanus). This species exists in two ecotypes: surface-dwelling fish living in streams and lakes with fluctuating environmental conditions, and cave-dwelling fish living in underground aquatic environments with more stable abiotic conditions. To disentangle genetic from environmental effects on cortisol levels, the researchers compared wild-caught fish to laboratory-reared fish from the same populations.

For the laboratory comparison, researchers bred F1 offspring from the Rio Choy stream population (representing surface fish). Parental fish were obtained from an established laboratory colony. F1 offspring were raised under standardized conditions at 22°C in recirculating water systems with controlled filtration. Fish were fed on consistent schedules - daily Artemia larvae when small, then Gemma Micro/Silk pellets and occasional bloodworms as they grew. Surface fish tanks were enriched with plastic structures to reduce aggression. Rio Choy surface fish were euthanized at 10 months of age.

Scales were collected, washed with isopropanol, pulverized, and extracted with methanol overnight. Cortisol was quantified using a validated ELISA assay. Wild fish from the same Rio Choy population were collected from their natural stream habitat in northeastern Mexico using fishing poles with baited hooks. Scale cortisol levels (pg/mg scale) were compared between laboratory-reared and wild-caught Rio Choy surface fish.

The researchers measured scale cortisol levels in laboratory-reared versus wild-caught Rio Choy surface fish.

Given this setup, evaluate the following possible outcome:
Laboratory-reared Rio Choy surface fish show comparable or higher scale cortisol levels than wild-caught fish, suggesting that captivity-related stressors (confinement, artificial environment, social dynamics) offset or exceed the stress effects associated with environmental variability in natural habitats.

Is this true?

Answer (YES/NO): YES